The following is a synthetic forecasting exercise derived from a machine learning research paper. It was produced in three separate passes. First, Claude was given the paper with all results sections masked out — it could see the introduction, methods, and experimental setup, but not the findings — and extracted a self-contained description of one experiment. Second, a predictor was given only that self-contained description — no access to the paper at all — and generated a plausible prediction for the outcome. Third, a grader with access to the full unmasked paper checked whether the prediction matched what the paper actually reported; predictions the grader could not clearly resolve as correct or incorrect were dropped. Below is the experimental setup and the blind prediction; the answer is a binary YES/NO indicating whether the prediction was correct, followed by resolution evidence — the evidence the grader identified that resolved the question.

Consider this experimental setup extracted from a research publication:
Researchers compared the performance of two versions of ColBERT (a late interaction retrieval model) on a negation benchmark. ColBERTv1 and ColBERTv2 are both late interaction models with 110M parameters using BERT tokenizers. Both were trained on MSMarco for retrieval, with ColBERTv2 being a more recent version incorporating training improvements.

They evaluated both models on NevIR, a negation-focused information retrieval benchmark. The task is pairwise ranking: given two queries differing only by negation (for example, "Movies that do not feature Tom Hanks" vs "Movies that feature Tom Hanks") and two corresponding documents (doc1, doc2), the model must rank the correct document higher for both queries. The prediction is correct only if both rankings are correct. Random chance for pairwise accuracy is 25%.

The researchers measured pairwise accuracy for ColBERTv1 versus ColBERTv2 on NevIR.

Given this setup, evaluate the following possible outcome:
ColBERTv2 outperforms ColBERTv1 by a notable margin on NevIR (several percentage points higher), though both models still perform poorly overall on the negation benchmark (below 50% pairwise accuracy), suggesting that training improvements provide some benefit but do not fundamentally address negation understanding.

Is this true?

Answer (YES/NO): NO